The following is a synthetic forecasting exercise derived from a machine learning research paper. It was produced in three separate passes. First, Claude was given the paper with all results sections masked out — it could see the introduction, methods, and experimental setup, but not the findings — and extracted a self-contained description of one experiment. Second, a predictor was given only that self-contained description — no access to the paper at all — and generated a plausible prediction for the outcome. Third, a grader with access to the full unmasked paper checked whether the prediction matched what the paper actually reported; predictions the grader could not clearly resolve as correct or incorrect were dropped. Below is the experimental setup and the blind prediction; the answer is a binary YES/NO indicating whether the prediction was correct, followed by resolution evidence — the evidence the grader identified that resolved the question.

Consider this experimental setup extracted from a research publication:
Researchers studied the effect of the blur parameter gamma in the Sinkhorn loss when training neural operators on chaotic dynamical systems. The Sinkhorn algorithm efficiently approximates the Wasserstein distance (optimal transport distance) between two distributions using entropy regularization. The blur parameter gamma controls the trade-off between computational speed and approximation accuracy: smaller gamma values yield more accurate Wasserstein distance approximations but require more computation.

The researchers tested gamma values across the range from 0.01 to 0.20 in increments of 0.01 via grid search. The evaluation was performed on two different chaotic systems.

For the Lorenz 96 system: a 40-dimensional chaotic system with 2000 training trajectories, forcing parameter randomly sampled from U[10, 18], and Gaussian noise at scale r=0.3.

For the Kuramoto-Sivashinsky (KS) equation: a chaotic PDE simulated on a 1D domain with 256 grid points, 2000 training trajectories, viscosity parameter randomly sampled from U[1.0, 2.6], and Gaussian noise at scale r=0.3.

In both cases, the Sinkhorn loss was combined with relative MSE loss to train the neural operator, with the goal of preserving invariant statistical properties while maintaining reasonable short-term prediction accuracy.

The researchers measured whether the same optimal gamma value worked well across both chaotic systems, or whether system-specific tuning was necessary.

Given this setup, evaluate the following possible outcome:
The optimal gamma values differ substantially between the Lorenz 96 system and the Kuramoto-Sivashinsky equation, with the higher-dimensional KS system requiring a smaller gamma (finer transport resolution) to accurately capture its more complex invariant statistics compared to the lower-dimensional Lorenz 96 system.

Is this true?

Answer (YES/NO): NO